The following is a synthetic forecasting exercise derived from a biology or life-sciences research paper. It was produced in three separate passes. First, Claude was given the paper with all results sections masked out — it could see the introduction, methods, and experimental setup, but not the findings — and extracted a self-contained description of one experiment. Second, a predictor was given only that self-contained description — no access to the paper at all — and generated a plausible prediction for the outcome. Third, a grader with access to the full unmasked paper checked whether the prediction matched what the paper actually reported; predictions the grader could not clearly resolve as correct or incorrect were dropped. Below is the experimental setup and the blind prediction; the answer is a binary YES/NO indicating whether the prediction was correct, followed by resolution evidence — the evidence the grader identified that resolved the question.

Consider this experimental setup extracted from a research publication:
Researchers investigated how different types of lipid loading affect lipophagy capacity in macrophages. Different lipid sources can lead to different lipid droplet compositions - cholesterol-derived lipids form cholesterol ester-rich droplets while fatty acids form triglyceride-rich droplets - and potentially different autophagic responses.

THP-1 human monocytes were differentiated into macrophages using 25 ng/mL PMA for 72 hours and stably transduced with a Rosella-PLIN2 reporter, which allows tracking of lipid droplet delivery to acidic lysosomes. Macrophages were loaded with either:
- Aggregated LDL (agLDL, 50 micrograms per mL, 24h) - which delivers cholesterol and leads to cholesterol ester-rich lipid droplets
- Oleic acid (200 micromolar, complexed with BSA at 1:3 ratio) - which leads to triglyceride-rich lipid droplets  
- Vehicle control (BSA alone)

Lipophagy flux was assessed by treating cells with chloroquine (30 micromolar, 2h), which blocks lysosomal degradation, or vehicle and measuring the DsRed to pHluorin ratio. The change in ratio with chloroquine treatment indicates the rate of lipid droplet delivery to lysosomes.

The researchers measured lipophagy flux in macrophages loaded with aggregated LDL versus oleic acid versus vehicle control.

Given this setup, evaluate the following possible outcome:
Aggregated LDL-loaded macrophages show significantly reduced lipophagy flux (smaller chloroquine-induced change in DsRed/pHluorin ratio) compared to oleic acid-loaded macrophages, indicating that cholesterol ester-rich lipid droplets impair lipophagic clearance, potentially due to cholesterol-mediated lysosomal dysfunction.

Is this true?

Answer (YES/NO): NO